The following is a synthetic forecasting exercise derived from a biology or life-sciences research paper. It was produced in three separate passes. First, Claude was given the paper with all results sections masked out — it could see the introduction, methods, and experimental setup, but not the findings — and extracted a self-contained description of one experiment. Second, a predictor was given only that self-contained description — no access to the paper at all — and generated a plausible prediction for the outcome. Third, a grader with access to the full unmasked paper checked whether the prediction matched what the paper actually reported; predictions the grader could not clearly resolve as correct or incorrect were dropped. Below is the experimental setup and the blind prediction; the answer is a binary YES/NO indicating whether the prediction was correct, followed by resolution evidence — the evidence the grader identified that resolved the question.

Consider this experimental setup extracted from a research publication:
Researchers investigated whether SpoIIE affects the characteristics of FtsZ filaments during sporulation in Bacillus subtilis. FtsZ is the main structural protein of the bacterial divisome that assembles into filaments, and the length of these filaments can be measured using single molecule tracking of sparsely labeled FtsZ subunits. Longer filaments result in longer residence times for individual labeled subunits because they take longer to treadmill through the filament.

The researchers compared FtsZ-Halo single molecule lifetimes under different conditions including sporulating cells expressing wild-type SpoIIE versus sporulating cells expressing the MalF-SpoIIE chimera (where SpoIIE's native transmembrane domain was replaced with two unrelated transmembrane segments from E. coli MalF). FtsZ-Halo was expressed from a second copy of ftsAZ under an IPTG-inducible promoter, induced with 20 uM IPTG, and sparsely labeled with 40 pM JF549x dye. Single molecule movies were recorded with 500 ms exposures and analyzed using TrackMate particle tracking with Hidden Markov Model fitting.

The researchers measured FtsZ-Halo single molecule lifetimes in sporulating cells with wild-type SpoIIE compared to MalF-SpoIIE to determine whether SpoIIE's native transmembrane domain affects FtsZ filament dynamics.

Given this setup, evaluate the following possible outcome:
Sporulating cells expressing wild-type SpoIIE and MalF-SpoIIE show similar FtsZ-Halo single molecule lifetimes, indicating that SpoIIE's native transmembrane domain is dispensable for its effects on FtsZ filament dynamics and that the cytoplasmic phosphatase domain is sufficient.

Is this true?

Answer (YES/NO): NO